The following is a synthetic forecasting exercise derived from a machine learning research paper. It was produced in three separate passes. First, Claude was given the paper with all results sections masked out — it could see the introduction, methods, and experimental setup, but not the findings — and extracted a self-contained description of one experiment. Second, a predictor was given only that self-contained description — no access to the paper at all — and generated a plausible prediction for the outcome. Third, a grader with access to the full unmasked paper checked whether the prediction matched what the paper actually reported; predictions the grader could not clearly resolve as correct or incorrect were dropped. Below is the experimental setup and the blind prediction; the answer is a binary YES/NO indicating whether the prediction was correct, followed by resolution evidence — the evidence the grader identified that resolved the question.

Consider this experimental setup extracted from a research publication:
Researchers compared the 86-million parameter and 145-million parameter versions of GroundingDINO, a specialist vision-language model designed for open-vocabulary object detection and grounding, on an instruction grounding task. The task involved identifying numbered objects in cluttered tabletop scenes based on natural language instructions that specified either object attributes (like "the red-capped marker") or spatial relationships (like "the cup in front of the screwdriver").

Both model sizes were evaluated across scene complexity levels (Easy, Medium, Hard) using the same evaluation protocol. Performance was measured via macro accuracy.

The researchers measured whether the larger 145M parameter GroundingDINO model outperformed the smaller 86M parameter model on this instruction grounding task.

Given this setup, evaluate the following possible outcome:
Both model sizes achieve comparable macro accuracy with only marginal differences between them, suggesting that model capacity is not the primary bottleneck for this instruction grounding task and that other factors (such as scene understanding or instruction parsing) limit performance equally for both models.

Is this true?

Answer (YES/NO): NO